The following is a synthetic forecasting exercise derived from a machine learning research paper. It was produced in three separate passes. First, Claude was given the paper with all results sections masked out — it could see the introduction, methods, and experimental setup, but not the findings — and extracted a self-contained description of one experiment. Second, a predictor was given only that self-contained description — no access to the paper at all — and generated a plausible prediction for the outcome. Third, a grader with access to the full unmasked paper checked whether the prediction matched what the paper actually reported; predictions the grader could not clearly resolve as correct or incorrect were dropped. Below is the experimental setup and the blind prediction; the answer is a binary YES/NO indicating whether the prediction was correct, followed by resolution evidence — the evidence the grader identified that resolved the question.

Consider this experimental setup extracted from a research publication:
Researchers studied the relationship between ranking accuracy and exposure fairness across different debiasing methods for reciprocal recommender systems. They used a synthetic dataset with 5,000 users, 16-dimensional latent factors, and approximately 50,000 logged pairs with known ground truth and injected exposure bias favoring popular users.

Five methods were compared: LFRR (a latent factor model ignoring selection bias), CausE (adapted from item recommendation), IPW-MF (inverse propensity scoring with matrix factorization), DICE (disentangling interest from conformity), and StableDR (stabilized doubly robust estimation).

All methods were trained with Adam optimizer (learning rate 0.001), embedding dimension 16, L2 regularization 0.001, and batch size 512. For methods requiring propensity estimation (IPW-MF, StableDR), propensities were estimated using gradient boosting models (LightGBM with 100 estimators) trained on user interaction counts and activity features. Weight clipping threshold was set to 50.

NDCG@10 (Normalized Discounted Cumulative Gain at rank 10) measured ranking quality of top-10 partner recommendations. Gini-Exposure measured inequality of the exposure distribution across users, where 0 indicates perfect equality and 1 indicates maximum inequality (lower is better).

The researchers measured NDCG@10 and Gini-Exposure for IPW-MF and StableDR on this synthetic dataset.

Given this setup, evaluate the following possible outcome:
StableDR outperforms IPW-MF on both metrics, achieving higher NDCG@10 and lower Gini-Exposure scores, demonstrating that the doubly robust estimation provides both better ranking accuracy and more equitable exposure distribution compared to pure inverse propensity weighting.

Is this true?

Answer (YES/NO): NO